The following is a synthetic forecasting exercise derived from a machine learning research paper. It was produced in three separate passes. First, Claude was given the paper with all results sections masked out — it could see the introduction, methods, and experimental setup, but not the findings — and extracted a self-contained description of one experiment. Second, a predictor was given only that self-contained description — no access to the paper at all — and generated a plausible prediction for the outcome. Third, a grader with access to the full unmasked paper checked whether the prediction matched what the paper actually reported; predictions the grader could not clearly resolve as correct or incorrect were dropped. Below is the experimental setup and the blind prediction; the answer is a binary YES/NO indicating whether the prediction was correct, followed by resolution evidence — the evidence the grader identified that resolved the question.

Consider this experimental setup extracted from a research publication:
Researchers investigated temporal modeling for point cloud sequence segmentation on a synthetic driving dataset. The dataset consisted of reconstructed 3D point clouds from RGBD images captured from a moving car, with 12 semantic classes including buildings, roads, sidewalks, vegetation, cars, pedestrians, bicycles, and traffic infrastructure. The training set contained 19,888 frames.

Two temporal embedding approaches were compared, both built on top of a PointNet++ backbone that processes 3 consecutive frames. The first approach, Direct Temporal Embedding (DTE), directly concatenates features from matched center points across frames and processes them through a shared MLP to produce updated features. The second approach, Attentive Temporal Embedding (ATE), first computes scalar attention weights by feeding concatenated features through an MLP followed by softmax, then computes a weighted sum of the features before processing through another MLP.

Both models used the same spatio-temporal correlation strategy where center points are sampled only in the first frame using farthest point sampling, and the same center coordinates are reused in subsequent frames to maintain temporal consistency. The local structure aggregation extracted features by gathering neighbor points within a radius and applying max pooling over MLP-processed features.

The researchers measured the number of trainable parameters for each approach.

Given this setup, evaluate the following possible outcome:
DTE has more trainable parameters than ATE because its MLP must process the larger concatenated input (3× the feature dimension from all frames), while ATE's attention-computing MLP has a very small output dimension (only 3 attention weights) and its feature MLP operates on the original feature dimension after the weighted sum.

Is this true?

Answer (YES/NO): NO